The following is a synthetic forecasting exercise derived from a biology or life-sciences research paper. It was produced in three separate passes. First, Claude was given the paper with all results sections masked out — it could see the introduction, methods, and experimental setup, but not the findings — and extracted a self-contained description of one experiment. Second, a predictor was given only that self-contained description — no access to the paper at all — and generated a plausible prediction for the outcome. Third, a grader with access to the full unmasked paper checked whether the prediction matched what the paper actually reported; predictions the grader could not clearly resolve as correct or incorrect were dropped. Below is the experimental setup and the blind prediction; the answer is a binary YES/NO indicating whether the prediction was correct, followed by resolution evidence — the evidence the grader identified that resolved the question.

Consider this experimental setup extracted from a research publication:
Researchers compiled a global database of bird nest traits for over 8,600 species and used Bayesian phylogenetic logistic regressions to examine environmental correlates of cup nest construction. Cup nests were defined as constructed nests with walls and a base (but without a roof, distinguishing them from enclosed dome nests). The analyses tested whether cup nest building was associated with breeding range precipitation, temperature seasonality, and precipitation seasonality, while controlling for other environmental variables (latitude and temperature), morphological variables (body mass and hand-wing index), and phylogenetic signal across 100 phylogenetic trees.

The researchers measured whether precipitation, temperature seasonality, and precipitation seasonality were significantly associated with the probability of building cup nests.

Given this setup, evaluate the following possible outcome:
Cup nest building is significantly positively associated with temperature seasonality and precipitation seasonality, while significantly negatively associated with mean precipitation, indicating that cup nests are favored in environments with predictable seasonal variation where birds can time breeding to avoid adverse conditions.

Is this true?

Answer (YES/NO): NO